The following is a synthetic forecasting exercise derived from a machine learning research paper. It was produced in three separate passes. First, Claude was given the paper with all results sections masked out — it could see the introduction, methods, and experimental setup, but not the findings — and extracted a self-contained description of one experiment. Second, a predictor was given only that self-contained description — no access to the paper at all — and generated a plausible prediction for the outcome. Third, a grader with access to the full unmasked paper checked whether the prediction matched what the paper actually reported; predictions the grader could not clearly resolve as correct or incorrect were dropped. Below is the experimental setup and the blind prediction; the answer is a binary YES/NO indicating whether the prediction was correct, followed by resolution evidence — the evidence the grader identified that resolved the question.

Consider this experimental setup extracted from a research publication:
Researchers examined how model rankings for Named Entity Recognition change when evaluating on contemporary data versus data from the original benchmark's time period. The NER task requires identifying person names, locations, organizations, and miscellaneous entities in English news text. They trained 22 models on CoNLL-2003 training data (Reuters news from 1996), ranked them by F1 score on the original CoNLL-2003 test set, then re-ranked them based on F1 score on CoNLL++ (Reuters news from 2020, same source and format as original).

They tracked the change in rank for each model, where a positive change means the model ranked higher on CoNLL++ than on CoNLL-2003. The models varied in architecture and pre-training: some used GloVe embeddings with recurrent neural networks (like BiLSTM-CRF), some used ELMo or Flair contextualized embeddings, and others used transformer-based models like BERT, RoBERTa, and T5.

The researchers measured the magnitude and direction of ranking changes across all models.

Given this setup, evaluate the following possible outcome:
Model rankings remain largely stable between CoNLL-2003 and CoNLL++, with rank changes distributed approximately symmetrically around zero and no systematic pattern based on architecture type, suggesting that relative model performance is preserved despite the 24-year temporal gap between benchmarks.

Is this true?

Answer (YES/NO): NO